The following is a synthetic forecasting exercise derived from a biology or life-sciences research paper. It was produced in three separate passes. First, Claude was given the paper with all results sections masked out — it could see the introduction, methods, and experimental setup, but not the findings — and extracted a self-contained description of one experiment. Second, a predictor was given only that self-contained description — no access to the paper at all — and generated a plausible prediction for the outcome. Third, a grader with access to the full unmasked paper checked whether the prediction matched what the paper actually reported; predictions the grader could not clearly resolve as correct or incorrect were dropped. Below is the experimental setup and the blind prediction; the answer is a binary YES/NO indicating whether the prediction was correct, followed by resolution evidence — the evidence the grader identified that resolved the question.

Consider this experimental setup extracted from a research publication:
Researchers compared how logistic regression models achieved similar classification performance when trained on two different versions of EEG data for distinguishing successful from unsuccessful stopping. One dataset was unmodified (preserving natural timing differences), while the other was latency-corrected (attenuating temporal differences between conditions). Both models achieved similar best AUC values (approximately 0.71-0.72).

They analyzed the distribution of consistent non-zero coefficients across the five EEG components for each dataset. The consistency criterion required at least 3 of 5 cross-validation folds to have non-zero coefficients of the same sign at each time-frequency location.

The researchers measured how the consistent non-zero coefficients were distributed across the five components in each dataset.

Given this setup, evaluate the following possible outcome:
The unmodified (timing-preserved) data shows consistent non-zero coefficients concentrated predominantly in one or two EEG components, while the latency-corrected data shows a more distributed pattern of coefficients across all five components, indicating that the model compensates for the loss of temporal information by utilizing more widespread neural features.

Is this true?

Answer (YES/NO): YES